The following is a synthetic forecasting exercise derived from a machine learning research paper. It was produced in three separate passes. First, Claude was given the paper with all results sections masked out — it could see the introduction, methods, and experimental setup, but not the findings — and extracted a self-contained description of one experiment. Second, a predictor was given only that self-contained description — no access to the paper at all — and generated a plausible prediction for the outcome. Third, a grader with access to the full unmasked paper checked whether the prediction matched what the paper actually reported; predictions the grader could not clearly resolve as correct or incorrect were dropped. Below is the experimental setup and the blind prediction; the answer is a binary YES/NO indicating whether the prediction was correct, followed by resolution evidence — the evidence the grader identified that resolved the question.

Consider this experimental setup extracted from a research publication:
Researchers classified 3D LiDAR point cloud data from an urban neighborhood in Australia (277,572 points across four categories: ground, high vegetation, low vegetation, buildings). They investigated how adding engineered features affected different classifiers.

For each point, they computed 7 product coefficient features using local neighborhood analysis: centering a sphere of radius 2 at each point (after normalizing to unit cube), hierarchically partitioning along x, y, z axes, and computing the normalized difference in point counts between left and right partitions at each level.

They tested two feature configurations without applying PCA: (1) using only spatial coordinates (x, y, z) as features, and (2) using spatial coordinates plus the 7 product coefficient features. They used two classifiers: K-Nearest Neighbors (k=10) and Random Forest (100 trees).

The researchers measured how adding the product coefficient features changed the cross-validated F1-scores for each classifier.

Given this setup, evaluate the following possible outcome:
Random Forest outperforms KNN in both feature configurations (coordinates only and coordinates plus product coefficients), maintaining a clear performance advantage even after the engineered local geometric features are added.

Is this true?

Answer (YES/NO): YES